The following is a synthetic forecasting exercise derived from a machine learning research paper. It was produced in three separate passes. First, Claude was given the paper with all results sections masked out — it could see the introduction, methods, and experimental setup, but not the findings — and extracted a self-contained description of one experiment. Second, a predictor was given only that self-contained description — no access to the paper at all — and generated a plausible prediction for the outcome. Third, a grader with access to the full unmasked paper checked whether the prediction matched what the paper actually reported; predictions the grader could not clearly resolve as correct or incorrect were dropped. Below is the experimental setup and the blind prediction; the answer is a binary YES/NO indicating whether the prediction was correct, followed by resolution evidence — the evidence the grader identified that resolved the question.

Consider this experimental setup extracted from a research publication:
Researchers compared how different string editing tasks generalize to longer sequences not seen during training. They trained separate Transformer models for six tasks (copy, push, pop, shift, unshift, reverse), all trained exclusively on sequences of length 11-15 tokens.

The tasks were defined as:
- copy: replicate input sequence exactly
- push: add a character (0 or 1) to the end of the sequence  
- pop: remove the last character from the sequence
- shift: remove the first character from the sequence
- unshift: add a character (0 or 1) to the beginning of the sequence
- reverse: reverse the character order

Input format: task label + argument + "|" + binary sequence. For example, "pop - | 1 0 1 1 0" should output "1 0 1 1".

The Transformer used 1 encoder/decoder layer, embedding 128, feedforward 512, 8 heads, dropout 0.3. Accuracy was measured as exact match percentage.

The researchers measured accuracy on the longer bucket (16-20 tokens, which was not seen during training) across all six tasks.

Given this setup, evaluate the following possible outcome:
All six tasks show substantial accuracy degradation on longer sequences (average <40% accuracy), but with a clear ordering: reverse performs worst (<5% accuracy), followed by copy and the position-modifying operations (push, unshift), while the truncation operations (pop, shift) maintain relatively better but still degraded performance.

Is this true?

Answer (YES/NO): NO